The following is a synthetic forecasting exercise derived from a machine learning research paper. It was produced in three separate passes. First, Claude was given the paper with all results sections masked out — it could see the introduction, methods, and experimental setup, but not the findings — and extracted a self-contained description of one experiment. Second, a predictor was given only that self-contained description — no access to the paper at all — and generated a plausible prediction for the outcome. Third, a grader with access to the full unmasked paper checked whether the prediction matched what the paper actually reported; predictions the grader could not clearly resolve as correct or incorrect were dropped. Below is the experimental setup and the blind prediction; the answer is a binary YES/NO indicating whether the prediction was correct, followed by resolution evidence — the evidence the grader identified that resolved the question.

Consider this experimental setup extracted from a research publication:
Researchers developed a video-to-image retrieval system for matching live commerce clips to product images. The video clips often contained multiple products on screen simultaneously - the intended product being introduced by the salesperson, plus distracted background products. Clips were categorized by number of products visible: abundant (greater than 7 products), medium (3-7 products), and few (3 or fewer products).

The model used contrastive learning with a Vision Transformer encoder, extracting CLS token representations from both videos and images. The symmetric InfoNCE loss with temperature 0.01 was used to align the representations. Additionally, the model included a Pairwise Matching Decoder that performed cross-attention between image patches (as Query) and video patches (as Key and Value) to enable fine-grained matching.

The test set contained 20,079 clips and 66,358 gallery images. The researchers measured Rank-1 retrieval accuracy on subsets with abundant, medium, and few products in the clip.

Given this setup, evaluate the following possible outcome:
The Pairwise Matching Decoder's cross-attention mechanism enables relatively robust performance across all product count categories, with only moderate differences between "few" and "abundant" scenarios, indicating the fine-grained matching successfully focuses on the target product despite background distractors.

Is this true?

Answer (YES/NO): NO